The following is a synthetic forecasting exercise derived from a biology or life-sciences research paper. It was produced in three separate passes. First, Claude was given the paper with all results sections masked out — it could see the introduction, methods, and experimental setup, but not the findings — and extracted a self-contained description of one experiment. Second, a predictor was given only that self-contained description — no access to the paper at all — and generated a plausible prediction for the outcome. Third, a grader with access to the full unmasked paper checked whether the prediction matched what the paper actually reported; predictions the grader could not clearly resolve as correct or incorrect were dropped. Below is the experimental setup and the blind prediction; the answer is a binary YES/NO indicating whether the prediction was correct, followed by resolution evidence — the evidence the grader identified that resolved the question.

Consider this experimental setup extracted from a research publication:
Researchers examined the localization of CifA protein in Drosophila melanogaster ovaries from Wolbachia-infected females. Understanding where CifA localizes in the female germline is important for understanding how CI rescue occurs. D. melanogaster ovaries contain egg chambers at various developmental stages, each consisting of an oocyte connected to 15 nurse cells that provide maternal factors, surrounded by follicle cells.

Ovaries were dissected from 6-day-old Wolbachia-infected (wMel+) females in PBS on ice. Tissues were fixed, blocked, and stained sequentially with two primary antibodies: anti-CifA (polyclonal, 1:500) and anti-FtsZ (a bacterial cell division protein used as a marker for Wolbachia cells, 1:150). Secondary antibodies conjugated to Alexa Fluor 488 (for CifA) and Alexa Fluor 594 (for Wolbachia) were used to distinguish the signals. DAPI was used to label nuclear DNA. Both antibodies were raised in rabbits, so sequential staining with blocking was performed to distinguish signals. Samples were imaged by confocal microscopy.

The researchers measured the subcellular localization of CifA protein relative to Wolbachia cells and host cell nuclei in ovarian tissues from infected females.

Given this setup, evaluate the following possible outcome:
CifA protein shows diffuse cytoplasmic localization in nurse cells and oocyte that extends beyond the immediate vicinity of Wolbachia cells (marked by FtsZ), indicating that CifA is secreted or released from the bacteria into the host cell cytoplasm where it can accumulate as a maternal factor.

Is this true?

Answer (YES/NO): NO